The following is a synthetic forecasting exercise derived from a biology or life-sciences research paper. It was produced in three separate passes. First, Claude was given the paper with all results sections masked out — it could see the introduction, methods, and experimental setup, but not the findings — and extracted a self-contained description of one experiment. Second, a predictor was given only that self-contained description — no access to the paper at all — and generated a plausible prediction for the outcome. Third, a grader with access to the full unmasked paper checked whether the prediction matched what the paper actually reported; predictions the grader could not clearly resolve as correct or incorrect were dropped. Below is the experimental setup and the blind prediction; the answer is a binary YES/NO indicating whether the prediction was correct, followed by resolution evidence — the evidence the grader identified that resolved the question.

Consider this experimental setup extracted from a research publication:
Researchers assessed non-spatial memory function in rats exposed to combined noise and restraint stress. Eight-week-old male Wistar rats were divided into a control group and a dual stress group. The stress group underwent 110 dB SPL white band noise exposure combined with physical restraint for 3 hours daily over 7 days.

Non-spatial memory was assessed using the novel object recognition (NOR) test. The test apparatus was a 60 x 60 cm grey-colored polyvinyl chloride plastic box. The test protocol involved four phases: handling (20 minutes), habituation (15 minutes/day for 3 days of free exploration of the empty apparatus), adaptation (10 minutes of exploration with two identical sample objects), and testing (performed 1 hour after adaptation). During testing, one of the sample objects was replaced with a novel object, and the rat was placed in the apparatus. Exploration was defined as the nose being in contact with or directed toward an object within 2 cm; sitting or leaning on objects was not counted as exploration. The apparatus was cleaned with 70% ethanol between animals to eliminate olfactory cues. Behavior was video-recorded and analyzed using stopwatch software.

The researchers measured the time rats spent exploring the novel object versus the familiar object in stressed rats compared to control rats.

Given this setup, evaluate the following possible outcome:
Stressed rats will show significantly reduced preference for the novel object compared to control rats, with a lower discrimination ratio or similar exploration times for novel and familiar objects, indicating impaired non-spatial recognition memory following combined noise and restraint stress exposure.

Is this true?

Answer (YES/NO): YES